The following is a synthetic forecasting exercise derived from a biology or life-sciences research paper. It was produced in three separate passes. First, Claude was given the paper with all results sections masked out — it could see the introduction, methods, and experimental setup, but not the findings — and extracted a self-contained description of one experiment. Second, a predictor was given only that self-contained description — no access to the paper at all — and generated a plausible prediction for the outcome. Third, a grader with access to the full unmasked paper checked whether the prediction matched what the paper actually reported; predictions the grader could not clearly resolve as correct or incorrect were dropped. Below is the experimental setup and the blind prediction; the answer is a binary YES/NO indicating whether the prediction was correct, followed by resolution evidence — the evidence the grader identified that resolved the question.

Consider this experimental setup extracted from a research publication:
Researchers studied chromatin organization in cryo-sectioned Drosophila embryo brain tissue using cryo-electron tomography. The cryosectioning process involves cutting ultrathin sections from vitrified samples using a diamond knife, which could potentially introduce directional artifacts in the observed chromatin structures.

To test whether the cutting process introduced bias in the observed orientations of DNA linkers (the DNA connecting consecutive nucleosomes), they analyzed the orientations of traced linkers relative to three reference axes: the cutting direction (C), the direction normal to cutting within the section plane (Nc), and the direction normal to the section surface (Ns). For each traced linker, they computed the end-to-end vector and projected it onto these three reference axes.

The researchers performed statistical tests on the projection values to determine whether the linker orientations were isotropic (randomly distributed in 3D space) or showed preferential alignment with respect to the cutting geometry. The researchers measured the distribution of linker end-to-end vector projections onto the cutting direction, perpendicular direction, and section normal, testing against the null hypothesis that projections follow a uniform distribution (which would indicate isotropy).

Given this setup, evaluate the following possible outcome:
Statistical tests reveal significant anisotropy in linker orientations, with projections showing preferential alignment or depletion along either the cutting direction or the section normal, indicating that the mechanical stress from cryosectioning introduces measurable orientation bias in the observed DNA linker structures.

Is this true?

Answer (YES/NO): NO